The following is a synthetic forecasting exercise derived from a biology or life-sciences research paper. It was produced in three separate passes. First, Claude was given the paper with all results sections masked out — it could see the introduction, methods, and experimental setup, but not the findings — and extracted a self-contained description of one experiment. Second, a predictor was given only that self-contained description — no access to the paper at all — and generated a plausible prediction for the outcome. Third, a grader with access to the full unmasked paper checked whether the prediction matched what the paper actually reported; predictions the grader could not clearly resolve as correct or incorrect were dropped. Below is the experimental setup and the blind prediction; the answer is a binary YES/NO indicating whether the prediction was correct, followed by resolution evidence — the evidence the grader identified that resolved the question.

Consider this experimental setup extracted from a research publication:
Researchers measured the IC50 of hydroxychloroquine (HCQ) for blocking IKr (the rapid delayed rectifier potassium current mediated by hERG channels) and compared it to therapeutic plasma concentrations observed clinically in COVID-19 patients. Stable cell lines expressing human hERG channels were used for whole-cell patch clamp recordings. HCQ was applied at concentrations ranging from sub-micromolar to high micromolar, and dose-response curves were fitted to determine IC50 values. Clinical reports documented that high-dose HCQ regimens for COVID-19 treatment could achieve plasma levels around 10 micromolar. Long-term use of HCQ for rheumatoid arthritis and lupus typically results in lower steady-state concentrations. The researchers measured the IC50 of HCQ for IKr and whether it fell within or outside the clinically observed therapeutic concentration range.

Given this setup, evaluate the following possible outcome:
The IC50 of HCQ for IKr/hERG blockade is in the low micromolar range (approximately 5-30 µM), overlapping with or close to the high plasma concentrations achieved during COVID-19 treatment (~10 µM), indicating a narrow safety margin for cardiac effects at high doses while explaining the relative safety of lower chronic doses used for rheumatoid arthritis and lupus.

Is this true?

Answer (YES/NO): YES